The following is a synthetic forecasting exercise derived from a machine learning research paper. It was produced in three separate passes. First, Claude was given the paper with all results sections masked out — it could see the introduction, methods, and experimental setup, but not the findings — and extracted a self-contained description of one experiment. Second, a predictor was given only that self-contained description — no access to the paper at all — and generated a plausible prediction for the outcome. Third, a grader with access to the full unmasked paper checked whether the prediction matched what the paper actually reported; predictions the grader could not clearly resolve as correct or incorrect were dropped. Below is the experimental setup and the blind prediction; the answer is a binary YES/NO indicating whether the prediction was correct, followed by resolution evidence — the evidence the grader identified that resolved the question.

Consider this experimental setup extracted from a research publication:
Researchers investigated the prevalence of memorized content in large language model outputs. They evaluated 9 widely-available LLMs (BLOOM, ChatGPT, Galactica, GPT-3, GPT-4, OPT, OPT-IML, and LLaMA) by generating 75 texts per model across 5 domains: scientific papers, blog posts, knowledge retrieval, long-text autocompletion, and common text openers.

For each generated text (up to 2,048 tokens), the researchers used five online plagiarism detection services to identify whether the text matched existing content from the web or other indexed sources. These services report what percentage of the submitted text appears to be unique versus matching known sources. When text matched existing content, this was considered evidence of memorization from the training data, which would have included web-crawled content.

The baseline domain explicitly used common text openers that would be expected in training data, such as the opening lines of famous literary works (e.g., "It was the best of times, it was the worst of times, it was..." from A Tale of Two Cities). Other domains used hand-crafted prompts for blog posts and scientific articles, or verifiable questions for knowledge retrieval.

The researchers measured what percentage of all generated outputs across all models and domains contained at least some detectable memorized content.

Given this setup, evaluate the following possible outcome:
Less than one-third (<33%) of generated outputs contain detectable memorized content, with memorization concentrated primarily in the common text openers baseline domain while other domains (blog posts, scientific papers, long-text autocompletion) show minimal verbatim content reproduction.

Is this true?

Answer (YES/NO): NO